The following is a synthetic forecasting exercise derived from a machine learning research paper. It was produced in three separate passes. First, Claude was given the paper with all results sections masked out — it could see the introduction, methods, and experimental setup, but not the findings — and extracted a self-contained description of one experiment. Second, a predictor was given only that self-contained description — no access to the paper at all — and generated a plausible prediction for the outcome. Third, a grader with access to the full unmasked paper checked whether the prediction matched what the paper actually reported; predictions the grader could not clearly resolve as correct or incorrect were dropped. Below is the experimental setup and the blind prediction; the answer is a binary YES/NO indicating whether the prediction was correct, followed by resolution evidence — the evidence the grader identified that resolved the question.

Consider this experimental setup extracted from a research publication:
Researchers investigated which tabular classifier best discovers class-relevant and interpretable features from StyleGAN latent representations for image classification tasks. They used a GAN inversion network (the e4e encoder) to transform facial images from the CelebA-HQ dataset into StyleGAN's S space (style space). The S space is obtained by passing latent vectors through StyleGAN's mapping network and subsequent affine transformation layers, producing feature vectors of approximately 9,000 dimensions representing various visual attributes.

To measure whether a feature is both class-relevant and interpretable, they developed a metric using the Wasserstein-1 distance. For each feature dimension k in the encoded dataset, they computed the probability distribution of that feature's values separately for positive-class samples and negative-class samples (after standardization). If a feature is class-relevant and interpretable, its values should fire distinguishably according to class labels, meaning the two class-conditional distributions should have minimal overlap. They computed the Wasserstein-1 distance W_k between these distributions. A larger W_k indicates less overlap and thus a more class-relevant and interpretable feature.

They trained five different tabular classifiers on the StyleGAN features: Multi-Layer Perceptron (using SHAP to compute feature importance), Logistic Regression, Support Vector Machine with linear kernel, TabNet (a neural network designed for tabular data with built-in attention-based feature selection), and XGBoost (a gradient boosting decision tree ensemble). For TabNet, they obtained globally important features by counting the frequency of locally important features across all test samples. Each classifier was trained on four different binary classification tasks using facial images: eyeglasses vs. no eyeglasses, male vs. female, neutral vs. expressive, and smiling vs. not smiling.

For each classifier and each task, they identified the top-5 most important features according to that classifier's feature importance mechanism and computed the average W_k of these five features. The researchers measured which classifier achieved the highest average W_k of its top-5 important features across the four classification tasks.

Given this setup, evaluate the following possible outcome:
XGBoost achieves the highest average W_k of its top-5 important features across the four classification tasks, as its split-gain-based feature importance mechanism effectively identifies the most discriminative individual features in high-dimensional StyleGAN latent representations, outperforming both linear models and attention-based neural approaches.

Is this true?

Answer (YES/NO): YES